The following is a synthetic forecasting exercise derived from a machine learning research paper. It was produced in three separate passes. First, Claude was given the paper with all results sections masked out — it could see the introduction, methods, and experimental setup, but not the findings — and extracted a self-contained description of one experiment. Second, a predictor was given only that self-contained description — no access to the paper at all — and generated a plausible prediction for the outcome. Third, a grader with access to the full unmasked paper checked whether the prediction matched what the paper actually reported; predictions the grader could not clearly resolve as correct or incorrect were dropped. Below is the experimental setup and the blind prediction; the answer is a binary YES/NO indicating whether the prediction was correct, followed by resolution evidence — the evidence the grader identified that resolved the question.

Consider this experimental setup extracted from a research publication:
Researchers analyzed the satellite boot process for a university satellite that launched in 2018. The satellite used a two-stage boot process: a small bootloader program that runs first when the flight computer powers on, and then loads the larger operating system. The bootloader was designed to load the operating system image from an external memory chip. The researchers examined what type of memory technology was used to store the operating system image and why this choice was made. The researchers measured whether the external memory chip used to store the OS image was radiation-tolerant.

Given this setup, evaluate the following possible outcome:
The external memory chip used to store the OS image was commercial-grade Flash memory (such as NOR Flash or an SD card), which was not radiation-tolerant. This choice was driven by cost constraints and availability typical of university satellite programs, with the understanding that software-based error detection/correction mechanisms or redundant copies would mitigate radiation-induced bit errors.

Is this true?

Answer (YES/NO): NO